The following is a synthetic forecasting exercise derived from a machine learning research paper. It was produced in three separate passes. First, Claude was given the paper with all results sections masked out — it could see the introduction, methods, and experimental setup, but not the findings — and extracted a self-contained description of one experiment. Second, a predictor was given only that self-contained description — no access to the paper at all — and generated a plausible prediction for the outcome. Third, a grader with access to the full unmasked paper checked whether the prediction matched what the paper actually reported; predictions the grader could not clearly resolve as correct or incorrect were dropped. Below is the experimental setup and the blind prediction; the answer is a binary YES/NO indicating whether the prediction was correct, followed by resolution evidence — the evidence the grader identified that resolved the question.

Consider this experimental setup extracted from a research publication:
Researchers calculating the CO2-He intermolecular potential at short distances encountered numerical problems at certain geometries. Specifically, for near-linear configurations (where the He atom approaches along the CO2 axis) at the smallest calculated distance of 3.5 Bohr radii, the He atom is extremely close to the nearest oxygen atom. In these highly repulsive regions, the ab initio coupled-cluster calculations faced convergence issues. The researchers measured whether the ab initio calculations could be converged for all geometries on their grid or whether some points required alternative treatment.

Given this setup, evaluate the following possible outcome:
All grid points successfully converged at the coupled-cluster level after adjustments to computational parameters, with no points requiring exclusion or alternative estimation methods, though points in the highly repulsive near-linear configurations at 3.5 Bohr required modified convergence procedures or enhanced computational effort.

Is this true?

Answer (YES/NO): NO